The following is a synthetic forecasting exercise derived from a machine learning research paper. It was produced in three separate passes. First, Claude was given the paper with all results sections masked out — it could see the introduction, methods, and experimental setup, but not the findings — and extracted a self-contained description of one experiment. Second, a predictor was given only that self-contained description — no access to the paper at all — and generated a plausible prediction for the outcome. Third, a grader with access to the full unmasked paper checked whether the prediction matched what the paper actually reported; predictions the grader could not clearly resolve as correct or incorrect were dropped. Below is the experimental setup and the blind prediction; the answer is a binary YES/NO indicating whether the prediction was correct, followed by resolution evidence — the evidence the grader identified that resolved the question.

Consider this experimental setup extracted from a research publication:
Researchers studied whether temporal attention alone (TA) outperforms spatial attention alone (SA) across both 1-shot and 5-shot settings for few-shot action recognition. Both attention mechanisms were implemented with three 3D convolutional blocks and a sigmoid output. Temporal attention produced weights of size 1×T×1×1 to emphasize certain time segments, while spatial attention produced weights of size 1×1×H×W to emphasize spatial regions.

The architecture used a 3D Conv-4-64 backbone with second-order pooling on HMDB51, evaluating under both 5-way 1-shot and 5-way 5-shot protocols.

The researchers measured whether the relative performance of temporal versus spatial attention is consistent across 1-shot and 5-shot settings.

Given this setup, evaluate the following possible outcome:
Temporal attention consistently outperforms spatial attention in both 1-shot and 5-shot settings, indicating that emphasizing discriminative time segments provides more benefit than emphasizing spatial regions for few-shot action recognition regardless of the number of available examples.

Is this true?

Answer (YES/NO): YES